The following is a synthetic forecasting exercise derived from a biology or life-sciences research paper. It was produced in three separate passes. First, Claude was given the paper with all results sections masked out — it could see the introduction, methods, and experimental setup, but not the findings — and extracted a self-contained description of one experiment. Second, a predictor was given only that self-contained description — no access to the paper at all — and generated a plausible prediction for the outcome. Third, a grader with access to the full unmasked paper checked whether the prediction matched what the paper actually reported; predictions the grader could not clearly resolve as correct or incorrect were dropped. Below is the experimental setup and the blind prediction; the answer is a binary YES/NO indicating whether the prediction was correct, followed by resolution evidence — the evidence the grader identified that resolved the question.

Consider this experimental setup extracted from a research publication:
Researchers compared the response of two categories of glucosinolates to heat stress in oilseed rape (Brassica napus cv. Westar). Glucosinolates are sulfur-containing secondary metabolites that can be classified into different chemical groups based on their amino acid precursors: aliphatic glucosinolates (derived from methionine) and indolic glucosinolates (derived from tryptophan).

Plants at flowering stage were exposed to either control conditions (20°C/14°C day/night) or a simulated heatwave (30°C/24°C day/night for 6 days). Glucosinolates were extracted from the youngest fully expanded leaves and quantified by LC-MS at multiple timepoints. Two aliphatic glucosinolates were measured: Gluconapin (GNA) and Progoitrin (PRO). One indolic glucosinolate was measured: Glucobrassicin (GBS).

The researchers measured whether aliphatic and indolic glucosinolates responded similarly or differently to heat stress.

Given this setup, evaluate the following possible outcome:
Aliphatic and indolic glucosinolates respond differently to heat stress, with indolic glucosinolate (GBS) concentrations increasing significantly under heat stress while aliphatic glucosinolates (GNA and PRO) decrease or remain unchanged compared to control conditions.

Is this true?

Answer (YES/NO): NO